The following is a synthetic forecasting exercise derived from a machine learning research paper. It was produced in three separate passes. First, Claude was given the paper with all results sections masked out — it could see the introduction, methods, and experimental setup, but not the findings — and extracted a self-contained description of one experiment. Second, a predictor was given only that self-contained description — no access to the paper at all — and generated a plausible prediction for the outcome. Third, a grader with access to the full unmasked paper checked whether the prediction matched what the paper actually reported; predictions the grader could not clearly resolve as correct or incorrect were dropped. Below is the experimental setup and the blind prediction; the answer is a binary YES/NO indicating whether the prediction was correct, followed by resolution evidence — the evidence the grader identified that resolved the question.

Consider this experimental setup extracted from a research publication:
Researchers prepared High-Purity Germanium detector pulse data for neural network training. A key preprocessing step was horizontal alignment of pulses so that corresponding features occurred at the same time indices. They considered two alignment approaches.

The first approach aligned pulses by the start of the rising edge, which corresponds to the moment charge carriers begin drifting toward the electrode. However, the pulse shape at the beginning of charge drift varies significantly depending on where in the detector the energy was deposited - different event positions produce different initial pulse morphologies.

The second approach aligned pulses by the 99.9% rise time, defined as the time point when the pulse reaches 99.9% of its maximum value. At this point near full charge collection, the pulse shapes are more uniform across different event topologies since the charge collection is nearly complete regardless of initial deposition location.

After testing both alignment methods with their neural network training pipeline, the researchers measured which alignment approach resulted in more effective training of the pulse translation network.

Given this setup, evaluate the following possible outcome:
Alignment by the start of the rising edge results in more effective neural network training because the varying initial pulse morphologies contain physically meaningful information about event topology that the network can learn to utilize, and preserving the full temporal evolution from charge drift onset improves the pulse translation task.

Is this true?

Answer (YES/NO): NO